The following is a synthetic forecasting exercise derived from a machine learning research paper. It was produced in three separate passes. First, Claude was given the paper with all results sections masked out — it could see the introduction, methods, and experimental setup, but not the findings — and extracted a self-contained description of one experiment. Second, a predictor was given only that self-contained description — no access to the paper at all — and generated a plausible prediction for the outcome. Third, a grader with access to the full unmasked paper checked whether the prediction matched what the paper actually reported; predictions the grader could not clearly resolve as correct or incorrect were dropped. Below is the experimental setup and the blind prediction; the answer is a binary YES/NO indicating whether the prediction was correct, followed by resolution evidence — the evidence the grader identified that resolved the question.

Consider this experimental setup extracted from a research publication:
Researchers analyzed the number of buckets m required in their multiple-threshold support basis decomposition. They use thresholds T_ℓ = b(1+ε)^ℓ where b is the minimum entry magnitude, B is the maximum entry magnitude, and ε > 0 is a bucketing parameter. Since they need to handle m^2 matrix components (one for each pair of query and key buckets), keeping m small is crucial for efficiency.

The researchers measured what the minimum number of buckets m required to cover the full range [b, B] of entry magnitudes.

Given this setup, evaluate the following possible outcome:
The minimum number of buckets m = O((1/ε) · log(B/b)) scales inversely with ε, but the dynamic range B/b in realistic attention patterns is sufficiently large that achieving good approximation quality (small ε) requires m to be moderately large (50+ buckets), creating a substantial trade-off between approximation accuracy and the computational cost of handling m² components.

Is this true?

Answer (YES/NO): NO